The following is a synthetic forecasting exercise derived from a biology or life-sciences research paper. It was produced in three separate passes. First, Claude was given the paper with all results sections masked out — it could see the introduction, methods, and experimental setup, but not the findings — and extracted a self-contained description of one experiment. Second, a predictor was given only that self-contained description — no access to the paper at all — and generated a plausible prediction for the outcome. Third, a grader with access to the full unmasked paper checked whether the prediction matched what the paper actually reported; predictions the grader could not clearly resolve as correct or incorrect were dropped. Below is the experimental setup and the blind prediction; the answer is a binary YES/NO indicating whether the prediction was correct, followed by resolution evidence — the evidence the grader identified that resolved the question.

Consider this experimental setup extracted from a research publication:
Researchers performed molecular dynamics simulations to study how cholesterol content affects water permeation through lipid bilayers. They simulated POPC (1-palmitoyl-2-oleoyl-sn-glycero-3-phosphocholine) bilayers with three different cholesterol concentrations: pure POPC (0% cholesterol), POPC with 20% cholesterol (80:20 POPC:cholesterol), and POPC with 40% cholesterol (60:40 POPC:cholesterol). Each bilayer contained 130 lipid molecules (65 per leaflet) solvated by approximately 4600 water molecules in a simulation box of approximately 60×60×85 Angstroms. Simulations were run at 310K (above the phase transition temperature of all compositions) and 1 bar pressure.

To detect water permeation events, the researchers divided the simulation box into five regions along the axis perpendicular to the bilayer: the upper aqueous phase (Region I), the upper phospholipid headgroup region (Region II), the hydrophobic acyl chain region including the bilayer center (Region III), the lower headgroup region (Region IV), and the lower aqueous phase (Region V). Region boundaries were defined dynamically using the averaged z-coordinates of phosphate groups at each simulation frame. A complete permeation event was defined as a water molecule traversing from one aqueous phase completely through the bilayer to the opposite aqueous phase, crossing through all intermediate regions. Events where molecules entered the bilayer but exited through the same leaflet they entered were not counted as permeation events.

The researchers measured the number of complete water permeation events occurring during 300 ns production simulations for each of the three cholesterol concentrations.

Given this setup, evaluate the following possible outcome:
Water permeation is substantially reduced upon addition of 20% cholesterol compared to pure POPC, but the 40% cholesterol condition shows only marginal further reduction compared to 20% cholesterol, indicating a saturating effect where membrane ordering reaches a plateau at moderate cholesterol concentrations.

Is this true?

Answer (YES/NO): NO